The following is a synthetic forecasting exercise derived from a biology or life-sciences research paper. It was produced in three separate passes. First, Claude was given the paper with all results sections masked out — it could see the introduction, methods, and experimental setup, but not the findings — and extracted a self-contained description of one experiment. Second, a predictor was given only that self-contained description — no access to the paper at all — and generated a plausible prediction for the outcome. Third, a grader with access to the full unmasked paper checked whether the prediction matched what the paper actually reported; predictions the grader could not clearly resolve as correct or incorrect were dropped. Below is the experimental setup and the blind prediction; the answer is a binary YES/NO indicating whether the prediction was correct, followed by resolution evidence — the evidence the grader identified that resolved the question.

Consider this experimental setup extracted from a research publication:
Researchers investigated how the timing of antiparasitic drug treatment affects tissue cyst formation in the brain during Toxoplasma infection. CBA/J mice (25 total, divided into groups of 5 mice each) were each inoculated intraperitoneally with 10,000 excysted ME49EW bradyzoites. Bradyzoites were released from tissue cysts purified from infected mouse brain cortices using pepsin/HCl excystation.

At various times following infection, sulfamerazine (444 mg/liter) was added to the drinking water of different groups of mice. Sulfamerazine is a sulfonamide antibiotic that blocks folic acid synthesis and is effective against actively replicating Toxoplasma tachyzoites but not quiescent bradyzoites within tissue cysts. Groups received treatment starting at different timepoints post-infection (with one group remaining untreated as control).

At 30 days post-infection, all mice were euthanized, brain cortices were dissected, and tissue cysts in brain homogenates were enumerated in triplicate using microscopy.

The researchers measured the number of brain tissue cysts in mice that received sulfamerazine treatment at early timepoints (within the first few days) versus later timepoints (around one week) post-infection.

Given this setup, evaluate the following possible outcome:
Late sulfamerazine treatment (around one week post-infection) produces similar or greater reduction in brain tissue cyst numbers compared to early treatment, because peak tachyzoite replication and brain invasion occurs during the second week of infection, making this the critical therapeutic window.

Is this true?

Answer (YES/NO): NO